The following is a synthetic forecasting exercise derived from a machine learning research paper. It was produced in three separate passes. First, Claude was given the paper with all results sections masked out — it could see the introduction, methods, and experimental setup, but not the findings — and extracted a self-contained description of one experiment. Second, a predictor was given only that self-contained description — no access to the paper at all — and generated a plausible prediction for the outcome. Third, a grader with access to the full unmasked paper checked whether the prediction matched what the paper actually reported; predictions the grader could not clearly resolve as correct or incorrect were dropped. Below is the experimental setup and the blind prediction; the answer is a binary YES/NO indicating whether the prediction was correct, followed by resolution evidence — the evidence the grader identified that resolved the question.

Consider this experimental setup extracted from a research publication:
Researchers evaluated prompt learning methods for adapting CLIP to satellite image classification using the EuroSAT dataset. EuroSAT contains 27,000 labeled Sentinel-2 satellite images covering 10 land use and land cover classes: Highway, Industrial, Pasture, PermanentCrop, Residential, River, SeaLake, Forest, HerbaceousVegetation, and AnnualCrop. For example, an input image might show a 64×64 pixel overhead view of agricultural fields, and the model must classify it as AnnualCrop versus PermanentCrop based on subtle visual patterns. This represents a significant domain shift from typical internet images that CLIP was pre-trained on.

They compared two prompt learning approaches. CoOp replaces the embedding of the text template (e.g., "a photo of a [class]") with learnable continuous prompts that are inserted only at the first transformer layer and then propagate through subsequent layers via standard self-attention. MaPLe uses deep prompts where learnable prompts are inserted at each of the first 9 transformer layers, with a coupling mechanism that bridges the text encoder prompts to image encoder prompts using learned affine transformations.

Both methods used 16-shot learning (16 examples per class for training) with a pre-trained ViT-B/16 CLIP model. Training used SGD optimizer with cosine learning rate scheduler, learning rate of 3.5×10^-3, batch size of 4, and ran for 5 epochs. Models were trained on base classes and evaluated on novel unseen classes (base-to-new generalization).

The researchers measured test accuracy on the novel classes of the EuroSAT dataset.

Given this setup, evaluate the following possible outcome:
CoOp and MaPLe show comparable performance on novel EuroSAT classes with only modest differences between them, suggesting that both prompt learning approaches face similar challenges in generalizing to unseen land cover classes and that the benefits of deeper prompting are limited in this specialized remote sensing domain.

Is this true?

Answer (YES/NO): NO